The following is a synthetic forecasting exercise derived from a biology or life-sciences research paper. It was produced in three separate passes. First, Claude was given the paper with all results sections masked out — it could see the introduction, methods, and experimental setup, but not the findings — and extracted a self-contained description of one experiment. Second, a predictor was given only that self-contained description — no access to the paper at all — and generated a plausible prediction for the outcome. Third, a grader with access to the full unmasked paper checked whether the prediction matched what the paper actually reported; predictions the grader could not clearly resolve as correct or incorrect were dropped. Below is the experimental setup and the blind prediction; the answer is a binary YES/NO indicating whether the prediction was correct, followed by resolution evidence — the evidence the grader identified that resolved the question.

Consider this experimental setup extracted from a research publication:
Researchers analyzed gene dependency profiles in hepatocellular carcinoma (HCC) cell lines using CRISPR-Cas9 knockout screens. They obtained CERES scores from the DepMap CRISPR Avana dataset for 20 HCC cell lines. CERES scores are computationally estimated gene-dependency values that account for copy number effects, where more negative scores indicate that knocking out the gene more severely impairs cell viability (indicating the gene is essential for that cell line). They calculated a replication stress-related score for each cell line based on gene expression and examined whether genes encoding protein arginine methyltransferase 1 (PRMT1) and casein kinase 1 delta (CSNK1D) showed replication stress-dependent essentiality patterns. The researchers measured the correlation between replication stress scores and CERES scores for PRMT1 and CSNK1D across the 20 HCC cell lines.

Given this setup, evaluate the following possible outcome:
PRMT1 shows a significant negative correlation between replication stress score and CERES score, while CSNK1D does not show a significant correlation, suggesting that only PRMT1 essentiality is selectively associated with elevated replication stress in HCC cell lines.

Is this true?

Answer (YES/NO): NO